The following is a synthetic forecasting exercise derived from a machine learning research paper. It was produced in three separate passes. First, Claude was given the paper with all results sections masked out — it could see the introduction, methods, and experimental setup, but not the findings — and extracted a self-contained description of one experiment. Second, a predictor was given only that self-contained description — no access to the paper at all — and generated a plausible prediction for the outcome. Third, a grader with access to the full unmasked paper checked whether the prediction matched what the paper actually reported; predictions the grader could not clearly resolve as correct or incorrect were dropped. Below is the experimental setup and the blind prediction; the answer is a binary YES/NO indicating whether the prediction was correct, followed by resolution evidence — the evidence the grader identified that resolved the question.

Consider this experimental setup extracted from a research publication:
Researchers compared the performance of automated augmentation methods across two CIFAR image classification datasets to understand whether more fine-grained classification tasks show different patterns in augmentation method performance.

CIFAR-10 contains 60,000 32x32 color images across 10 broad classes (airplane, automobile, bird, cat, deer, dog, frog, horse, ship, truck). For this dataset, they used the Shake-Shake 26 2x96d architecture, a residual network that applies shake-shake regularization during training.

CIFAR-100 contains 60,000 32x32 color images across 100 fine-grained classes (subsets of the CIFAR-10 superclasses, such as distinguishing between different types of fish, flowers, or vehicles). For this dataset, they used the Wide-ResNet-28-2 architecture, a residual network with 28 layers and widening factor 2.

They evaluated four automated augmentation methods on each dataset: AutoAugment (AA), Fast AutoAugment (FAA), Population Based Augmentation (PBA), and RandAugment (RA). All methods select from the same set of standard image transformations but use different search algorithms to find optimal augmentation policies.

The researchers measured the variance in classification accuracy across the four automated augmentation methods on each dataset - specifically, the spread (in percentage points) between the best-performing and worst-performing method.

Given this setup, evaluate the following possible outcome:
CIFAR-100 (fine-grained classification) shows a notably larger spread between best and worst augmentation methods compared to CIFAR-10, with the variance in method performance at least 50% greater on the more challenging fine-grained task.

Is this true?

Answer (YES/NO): NO